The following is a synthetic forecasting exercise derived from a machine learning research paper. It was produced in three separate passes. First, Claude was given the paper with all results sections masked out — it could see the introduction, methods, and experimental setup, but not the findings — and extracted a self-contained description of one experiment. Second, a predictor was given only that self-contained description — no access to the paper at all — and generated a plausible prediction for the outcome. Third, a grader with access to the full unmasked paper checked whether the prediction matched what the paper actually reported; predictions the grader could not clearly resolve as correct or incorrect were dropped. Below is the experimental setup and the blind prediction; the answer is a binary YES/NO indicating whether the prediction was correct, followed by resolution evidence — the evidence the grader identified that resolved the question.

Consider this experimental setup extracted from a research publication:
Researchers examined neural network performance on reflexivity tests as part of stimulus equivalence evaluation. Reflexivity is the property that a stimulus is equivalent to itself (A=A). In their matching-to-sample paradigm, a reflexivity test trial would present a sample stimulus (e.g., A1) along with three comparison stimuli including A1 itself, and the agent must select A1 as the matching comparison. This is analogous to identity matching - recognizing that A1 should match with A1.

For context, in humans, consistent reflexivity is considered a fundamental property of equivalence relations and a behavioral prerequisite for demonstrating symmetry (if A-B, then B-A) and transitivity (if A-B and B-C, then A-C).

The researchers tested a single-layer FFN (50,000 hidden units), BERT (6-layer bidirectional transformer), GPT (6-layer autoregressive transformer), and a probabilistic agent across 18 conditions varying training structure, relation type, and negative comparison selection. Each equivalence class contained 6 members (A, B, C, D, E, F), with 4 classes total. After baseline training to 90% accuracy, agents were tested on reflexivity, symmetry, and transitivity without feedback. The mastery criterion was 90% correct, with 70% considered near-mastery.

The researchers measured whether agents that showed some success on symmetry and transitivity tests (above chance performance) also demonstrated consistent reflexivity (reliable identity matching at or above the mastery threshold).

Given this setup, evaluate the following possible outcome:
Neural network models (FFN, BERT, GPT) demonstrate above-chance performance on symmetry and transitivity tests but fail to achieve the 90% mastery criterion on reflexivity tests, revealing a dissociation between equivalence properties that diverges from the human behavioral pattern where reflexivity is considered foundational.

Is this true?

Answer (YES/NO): NO